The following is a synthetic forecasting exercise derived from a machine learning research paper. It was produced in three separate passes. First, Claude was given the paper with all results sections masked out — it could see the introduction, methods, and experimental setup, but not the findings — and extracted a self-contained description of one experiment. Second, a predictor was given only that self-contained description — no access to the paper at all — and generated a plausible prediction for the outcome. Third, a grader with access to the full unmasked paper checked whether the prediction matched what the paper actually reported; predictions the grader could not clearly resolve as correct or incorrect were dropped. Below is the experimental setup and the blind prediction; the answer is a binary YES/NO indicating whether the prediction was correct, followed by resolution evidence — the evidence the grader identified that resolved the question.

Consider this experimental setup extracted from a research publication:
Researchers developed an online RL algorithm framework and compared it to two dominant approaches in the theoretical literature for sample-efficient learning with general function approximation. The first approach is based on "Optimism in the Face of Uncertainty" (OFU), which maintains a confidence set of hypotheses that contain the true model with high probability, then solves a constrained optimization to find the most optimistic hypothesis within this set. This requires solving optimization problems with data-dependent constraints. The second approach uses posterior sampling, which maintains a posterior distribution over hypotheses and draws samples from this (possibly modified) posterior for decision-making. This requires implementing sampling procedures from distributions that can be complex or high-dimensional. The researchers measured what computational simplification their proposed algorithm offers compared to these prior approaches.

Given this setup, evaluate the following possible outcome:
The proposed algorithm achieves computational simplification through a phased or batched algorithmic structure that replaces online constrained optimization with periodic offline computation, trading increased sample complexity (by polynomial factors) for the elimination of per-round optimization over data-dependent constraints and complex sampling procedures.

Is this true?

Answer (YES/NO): NO